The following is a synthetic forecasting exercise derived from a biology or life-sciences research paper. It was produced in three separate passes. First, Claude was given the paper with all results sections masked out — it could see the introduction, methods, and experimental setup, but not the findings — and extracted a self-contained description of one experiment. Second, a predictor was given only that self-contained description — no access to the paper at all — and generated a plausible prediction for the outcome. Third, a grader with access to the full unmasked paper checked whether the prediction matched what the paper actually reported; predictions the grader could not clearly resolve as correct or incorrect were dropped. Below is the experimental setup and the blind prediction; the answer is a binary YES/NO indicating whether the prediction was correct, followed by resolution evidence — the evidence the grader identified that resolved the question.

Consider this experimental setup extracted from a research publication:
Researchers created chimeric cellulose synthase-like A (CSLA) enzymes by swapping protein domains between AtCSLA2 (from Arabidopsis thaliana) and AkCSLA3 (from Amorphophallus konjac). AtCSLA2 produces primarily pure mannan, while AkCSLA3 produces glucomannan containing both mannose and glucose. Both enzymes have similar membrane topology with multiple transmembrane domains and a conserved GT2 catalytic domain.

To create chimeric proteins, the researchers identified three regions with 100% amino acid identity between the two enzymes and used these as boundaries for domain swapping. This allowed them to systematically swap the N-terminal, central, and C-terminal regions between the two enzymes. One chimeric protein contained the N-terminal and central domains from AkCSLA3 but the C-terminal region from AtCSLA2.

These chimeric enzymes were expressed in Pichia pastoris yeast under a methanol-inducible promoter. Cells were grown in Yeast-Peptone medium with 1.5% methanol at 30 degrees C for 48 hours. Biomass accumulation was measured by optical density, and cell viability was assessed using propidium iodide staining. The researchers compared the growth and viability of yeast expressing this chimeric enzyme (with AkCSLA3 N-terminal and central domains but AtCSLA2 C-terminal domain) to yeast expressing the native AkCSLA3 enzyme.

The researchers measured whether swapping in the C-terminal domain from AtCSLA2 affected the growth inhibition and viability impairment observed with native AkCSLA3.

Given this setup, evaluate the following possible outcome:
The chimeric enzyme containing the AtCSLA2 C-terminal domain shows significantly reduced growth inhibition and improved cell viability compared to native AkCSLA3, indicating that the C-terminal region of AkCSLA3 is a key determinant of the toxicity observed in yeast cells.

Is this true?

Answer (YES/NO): YES